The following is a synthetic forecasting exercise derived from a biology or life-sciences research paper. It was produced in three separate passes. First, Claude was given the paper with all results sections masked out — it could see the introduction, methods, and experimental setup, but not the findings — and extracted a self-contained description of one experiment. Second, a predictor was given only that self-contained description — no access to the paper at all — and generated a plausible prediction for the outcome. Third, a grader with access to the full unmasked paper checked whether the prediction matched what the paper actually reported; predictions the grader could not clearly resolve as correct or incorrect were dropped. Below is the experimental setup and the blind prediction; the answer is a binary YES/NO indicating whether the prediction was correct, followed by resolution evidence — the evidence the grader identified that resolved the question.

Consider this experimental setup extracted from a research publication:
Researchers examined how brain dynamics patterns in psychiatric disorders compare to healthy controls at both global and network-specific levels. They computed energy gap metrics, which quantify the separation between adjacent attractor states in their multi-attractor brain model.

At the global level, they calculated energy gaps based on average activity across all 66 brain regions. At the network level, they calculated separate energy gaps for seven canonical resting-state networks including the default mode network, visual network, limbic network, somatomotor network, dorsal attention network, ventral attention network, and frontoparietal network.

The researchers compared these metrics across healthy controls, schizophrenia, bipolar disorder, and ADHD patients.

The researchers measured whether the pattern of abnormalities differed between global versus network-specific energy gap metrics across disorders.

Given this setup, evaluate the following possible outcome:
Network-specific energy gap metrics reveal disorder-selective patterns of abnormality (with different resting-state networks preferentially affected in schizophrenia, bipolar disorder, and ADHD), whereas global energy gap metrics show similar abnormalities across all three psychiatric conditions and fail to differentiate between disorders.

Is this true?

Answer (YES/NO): NO